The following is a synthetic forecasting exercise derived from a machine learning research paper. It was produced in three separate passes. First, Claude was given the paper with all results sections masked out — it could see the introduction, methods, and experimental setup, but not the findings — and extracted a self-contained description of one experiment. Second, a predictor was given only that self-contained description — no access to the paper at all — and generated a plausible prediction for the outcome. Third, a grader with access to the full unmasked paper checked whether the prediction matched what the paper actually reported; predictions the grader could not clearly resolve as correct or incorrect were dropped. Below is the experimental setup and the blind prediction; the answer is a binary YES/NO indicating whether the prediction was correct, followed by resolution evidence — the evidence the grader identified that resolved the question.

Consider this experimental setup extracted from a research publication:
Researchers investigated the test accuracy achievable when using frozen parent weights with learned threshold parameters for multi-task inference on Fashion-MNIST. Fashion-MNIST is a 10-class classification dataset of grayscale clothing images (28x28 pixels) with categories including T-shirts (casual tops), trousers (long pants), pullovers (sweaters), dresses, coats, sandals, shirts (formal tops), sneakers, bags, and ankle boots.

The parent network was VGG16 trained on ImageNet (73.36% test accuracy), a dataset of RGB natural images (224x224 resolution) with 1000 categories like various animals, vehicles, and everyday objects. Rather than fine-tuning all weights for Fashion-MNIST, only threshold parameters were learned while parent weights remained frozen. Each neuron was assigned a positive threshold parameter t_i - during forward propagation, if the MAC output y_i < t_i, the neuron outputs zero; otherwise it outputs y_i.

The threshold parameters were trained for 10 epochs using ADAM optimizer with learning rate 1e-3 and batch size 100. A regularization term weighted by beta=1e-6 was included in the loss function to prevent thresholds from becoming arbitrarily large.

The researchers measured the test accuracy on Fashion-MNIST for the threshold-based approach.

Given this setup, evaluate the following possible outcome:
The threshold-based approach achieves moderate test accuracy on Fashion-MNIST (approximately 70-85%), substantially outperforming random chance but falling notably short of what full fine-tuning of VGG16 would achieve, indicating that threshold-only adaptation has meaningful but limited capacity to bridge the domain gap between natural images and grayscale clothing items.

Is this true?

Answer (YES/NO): NO